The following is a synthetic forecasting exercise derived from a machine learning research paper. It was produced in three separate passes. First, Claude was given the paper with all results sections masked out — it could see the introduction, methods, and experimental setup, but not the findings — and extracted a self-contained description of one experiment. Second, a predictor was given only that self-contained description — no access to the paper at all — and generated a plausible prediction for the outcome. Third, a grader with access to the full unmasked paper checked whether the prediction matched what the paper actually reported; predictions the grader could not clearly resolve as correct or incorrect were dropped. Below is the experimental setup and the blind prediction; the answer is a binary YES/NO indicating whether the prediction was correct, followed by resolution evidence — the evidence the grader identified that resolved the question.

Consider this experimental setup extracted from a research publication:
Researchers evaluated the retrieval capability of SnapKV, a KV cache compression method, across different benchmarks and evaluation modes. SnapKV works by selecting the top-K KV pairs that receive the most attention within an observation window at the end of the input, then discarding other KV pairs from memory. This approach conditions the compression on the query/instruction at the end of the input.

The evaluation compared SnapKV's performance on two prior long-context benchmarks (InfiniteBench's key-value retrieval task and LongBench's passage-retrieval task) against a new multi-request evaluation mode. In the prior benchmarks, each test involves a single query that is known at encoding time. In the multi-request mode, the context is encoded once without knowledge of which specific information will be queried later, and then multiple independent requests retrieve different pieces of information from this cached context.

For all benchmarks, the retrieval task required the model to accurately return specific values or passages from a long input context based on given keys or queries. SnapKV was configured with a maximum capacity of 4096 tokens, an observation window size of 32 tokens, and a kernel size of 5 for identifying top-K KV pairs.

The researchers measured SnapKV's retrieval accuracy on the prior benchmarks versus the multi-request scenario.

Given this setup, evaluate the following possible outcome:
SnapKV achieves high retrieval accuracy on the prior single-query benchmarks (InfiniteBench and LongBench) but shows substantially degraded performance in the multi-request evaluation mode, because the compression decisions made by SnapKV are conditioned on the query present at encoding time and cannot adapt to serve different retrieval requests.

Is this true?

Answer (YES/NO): NO